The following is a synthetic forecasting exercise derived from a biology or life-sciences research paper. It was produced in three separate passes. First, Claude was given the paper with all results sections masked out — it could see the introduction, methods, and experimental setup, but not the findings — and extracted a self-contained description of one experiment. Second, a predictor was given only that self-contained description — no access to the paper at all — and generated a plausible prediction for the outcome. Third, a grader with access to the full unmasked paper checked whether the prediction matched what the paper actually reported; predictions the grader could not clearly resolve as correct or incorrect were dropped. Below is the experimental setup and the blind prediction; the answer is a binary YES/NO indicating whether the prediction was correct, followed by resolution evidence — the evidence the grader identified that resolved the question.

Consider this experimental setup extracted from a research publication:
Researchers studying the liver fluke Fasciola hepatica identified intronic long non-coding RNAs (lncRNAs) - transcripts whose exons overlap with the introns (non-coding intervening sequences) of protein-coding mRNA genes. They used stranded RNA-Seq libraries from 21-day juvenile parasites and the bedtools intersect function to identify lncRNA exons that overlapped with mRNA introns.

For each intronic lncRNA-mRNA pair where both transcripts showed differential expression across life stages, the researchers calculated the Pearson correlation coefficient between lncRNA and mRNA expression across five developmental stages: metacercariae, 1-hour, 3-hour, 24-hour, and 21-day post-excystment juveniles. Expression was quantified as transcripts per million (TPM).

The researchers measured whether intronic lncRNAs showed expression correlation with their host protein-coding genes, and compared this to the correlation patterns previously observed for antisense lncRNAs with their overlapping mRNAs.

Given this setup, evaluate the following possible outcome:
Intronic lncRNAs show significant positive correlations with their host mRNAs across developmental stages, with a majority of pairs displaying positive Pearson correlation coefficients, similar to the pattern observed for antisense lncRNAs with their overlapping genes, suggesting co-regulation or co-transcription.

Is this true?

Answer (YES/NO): NO